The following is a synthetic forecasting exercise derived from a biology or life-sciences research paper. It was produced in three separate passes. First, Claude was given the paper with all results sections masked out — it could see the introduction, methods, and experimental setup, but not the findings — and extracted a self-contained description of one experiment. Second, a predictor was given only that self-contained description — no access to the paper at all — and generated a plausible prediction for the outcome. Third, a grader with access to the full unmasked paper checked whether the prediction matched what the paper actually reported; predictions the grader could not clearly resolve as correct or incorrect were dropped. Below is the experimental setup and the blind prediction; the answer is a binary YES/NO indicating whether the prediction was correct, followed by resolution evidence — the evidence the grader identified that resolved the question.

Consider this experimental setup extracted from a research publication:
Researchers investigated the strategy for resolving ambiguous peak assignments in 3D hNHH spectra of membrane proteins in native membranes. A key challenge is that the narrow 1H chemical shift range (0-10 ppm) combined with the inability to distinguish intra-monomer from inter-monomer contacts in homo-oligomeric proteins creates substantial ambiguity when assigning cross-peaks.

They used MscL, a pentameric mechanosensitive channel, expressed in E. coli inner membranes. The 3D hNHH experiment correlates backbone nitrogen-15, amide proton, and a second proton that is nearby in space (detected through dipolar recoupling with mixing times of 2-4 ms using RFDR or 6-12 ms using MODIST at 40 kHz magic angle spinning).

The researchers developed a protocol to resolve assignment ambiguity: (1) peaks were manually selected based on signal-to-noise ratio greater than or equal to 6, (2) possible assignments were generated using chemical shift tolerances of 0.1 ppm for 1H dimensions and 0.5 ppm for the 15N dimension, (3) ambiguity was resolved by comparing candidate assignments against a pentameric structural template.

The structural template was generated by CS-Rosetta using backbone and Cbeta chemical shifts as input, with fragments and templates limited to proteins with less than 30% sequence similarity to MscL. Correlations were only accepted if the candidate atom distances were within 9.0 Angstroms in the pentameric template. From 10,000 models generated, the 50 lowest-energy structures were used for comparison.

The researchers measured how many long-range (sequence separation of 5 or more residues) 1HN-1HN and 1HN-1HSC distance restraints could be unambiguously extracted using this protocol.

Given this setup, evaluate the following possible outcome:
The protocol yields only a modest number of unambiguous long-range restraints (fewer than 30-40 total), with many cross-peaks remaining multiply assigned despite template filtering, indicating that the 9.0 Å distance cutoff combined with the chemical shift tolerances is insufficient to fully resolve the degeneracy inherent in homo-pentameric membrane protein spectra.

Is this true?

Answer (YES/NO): NO